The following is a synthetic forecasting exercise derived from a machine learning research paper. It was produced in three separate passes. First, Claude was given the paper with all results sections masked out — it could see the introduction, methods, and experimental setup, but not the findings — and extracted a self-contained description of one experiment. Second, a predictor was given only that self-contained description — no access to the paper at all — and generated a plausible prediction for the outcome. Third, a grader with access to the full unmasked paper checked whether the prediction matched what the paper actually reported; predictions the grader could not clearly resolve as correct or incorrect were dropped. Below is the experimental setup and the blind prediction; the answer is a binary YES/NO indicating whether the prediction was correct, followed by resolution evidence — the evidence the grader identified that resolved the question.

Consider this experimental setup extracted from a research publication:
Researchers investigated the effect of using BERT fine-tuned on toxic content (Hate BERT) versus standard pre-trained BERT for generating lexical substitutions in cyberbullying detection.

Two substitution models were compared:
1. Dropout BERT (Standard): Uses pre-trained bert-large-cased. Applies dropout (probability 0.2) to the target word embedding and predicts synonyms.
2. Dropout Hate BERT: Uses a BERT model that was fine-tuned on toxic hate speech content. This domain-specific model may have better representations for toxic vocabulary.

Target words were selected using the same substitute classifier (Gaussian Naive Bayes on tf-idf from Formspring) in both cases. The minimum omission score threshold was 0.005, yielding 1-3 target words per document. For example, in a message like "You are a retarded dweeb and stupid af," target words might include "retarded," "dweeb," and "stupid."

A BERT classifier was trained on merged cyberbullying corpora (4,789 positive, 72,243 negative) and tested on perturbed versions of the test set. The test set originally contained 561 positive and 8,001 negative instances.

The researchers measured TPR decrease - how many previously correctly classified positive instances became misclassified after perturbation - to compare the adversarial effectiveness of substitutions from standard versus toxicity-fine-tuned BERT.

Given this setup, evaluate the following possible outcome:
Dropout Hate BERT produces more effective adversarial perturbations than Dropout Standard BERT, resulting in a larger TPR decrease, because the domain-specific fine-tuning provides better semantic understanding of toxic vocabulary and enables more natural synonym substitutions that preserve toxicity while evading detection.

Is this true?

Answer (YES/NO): NO